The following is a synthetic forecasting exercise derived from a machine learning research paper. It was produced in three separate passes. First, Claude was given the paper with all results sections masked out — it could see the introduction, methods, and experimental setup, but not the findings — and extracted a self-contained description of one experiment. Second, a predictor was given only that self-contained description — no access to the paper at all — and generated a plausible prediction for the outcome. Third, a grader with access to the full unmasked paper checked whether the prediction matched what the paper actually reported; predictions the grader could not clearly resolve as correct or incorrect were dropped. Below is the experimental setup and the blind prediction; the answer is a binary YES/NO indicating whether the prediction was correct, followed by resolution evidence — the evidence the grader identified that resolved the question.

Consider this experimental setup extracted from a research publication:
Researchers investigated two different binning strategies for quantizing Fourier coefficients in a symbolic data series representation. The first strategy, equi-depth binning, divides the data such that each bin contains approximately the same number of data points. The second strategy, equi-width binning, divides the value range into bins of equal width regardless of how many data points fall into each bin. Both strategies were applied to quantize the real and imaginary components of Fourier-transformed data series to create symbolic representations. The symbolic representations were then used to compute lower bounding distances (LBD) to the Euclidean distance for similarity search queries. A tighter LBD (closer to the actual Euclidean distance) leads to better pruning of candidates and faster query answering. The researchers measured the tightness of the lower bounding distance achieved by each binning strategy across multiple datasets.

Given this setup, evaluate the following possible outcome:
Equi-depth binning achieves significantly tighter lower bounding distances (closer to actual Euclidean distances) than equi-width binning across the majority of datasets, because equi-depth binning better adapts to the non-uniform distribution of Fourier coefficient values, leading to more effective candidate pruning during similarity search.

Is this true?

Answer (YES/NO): NO